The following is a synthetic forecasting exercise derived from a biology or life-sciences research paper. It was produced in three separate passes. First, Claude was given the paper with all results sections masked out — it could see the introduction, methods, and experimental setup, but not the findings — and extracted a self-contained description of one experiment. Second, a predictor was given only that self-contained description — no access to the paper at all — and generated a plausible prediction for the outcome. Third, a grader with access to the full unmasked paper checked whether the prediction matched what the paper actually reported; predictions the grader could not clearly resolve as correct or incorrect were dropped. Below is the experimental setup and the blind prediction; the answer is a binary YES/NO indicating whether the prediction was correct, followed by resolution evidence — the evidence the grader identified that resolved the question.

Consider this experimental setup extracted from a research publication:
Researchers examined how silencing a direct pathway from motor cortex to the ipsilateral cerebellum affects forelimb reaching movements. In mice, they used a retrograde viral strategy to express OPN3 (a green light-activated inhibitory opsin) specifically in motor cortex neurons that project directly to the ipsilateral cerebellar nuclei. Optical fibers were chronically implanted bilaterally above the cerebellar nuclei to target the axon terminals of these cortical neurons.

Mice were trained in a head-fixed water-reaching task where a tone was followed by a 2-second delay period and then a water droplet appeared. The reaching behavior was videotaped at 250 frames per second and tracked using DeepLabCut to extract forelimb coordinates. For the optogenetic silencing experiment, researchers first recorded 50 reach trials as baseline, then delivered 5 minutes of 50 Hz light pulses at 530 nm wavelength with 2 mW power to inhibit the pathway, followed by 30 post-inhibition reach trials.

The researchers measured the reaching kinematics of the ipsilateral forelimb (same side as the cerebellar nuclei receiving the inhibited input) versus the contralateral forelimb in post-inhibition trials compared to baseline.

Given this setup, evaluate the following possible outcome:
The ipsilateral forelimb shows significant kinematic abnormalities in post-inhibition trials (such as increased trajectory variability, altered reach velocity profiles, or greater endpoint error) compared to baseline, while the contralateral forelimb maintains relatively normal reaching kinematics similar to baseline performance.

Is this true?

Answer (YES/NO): NO